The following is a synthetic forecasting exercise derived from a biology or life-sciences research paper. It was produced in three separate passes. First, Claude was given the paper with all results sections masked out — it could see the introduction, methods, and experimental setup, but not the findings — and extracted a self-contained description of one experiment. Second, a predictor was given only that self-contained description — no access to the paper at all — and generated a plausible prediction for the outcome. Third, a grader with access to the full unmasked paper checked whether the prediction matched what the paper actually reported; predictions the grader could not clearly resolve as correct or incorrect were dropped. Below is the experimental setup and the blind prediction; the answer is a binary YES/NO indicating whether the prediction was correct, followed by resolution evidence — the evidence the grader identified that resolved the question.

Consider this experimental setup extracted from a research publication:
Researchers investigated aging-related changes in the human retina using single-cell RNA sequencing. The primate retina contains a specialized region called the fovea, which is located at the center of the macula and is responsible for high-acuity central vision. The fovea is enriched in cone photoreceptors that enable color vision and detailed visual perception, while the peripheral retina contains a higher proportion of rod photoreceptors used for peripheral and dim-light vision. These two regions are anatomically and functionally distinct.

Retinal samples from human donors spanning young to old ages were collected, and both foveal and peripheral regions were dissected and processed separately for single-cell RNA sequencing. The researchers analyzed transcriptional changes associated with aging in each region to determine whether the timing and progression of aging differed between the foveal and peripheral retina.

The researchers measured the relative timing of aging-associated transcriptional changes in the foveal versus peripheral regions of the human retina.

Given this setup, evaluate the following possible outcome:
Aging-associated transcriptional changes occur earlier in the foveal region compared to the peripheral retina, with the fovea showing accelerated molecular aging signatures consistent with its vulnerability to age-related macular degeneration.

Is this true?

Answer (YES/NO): YES